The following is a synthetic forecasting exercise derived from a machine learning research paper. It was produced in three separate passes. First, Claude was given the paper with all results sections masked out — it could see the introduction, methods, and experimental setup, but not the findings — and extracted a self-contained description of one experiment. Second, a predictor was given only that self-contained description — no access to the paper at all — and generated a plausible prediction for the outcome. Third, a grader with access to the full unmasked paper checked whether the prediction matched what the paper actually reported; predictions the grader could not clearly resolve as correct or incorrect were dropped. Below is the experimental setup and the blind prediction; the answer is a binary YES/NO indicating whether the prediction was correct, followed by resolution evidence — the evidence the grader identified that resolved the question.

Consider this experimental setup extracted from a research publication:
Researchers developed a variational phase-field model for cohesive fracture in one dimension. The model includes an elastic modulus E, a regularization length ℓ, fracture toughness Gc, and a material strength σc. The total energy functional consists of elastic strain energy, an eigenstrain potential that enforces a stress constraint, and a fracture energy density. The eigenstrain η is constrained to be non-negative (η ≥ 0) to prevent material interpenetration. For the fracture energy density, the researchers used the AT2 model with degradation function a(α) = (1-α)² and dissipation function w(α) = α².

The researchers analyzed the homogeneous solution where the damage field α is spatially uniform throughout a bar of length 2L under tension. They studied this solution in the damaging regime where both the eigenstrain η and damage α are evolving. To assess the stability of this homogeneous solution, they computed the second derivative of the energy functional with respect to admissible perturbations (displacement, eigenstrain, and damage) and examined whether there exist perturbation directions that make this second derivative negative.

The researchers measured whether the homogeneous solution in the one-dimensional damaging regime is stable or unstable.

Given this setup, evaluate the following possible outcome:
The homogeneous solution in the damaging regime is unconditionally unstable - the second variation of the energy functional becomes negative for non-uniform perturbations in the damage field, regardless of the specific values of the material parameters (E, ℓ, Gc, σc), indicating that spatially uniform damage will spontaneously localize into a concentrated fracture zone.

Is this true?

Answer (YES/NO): YES